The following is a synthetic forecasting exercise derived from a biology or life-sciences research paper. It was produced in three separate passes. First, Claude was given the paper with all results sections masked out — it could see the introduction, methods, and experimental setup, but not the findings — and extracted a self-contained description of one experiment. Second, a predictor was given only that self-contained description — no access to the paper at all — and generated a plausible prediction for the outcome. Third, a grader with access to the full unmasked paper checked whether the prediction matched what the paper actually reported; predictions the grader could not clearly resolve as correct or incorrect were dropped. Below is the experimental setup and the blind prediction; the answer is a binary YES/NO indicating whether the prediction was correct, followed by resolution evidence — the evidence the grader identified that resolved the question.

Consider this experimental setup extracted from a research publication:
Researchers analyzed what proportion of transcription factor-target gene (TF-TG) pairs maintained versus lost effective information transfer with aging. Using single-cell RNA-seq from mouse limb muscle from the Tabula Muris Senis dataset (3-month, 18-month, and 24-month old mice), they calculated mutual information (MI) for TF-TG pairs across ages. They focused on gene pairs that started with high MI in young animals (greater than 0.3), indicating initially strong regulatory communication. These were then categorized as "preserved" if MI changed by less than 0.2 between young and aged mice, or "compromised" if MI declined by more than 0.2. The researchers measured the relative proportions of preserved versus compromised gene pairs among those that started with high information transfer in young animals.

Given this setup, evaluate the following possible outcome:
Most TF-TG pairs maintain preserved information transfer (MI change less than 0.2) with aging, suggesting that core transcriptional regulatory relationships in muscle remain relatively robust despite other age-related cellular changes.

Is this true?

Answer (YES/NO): NO